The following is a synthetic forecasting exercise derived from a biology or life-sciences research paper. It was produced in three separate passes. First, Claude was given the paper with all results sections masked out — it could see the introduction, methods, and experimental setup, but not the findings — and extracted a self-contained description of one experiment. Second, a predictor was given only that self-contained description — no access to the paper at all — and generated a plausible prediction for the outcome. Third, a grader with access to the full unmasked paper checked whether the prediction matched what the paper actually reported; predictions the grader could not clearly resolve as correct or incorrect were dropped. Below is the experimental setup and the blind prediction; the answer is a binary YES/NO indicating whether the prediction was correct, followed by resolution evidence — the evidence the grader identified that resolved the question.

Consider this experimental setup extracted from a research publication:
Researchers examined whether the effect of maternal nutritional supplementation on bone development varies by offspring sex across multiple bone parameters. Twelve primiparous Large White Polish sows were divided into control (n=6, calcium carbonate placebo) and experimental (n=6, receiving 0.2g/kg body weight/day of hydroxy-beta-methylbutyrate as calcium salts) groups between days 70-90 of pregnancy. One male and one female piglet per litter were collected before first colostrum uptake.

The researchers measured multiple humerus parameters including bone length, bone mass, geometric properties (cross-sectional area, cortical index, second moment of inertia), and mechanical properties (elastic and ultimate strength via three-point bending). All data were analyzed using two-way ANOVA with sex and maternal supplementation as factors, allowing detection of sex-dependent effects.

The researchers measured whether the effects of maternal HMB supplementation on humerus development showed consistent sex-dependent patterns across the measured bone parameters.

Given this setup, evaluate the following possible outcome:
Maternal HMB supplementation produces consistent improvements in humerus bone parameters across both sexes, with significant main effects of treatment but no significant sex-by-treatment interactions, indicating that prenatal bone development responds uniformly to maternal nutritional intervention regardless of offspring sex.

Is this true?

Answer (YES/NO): NO